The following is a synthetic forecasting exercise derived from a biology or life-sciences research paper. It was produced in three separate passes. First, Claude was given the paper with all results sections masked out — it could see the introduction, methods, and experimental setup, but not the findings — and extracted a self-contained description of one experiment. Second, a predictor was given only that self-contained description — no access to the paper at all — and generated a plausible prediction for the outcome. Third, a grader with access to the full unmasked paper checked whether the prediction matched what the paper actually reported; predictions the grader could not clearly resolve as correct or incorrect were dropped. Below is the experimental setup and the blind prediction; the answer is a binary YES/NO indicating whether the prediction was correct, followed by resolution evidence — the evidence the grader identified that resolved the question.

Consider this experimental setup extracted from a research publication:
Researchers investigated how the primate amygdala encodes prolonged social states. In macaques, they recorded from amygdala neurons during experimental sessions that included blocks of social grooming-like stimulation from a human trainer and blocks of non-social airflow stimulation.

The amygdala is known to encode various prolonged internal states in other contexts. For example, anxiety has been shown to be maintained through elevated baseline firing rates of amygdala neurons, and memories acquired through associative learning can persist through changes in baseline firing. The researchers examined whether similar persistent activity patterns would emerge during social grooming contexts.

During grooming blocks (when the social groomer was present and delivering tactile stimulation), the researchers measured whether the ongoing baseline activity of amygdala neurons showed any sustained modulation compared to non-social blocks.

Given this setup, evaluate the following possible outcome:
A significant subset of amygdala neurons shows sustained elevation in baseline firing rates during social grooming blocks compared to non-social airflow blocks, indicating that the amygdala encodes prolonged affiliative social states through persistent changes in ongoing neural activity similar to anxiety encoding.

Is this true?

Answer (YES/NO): YES